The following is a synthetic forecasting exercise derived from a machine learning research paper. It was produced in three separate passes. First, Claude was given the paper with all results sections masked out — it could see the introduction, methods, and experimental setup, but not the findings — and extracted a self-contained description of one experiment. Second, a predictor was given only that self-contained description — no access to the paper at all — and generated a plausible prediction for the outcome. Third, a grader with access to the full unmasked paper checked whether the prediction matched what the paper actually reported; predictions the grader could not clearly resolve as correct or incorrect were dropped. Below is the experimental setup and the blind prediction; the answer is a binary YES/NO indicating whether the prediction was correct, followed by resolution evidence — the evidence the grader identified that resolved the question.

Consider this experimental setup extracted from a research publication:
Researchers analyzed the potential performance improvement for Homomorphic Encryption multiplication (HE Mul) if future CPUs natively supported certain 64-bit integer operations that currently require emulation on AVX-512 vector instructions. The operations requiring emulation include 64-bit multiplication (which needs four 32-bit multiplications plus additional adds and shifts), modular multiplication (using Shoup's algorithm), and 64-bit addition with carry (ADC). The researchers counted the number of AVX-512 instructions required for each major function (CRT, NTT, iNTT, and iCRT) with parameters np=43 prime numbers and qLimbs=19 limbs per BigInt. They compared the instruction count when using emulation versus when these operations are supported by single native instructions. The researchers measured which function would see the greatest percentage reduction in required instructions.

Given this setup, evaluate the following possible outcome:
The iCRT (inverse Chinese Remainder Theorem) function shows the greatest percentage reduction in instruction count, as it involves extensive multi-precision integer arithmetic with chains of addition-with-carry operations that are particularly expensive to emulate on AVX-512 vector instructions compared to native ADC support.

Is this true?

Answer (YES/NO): YES